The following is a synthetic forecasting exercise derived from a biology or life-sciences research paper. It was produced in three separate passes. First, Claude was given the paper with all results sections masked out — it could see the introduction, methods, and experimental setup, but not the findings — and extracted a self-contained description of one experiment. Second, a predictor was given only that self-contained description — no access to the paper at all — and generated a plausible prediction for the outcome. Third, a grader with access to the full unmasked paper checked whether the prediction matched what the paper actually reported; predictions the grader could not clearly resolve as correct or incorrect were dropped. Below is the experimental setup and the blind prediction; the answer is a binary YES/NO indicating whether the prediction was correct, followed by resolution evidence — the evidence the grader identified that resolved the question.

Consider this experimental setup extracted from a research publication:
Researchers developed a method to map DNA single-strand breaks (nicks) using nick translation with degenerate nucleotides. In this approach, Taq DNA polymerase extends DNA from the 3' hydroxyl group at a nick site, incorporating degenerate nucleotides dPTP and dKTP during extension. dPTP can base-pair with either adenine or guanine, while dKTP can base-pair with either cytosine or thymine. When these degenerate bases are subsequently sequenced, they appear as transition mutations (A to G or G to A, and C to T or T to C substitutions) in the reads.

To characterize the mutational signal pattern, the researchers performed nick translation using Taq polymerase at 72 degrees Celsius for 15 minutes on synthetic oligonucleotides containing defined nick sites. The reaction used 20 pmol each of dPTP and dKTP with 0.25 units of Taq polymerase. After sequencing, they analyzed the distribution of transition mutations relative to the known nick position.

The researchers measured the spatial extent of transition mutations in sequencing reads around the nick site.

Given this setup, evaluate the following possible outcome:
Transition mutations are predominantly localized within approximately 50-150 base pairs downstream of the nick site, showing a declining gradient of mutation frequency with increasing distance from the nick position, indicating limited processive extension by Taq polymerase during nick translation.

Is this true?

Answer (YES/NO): NO